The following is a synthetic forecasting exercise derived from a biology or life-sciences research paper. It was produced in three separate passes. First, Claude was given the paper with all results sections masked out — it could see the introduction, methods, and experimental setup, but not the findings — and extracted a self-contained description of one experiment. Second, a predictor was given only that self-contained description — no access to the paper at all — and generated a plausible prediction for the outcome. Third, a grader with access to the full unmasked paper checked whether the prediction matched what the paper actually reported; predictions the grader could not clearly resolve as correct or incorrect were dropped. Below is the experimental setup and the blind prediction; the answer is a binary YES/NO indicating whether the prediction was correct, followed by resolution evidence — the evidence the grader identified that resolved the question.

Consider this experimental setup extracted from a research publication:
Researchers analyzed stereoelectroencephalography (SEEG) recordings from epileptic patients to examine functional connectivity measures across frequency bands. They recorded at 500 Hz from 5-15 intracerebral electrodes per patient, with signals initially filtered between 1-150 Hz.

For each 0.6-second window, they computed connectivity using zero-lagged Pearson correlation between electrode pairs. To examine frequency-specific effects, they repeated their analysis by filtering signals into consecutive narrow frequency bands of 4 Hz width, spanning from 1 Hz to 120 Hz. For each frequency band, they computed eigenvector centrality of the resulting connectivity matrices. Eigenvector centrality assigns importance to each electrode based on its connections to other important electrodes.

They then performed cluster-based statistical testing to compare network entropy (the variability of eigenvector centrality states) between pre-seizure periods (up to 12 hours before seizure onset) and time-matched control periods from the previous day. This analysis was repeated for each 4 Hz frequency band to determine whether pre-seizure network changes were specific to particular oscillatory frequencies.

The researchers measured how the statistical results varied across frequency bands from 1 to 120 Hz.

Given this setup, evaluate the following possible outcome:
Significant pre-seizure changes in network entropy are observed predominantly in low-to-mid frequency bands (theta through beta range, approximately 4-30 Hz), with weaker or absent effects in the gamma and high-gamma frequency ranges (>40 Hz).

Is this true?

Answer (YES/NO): NO